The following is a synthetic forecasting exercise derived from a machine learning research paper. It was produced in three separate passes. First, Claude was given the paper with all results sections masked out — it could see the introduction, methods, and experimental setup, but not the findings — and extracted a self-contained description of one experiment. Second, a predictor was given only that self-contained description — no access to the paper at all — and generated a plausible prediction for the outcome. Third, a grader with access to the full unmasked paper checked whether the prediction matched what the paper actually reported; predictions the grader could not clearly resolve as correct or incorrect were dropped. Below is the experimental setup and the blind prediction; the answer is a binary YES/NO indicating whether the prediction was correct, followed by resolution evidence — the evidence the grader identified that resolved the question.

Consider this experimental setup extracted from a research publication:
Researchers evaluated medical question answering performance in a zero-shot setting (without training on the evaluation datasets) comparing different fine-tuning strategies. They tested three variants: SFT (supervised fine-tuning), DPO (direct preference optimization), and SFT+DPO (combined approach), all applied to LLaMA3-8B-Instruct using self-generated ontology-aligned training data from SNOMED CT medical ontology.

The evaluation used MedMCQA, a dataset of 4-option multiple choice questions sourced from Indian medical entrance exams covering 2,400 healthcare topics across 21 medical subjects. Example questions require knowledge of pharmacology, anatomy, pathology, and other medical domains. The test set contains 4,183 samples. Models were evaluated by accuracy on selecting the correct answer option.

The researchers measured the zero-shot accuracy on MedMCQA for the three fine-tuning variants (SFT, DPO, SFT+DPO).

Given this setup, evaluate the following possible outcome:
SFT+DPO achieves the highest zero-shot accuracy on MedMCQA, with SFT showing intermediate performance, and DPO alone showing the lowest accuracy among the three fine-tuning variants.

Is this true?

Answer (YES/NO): NO